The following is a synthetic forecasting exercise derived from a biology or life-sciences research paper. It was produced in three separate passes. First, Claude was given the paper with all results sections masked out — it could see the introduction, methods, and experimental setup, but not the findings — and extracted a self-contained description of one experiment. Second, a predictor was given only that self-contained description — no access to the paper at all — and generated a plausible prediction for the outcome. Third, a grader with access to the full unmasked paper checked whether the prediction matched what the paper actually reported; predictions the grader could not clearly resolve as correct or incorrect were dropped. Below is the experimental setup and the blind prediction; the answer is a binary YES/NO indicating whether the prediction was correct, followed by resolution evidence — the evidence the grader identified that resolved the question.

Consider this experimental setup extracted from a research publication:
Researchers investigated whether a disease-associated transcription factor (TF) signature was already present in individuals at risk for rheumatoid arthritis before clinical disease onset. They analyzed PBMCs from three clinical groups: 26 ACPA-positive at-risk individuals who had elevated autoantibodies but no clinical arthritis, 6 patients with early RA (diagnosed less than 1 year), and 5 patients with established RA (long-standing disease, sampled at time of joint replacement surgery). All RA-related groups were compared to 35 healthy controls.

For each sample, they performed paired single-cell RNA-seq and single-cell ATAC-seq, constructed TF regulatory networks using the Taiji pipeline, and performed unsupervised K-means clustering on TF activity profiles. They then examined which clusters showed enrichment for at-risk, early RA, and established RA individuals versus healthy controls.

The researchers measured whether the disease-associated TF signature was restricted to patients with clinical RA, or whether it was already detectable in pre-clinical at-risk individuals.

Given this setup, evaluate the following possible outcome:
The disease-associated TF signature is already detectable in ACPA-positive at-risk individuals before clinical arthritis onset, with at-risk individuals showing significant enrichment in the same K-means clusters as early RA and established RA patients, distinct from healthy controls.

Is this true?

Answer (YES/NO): YES